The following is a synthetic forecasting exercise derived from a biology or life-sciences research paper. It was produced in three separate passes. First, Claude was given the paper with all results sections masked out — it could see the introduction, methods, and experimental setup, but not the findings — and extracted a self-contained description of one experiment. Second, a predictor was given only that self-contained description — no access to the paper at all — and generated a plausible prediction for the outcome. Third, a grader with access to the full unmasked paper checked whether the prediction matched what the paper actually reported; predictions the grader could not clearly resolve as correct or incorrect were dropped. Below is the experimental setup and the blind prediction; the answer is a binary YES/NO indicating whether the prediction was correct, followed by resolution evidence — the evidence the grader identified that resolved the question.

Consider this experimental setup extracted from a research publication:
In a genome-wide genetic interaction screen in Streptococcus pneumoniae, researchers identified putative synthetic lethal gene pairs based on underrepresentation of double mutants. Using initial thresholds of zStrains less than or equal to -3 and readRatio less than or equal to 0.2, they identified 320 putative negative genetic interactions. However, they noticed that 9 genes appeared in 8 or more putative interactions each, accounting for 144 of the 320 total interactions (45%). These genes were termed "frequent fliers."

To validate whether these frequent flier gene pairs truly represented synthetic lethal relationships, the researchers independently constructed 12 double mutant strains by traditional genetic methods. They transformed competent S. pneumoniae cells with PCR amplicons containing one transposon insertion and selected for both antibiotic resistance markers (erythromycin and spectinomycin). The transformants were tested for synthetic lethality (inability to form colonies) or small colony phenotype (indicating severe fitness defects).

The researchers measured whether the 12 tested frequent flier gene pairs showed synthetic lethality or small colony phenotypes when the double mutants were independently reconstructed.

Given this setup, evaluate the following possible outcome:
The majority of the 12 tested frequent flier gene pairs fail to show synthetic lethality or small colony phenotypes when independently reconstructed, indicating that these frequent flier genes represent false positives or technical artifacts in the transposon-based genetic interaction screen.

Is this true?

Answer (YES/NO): YES